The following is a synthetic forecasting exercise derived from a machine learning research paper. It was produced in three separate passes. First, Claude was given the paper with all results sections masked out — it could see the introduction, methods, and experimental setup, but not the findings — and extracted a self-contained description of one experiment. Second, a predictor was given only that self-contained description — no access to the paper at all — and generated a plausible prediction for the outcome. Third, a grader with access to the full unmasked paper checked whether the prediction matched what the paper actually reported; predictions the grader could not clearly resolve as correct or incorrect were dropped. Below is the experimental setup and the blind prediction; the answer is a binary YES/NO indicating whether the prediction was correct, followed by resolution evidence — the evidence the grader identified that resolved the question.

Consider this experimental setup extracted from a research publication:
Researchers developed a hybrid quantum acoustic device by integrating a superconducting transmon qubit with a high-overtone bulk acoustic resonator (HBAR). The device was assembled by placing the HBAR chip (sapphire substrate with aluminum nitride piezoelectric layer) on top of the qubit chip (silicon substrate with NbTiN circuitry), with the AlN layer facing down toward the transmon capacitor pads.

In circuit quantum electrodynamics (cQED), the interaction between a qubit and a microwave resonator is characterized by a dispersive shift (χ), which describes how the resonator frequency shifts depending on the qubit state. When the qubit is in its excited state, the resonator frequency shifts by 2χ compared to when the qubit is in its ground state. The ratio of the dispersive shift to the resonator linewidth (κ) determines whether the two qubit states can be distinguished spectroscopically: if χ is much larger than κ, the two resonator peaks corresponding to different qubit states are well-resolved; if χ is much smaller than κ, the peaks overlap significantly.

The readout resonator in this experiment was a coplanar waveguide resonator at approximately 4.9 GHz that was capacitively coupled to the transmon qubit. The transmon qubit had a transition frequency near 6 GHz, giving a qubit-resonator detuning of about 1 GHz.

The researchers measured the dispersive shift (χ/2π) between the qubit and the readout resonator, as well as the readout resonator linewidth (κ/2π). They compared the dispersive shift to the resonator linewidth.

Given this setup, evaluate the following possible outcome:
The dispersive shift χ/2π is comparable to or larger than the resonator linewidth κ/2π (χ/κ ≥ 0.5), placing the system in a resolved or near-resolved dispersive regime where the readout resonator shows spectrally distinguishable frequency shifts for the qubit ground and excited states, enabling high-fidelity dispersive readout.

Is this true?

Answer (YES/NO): NO